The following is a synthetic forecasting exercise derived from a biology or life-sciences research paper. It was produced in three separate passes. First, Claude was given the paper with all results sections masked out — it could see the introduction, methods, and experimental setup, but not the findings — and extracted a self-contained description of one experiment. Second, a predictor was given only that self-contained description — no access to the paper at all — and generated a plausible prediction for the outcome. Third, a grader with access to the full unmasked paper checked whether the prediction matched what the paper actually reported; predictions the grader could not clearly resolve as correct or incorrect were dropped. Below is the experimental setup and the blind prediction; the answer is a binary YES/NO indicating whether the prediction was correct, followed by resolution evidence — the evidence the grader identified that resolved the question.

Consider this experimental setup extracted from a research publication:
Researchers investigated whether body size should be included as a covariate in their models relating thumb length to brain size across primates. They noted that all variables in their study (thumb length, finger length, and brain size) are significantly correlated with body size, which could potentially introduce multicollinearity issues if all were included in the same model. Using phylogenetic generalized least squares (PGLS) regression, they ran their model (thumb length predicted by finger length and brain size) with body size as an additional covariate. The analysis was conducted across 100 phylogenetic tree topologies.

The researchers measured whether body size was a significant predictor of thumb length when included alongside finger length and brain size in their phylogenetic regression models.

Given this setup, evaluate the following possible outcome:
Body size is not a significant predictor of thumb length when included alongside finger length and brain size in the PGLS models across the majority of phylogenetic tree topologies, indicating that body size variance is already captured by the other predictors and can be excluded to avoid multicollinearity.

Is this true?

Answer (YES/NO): YES